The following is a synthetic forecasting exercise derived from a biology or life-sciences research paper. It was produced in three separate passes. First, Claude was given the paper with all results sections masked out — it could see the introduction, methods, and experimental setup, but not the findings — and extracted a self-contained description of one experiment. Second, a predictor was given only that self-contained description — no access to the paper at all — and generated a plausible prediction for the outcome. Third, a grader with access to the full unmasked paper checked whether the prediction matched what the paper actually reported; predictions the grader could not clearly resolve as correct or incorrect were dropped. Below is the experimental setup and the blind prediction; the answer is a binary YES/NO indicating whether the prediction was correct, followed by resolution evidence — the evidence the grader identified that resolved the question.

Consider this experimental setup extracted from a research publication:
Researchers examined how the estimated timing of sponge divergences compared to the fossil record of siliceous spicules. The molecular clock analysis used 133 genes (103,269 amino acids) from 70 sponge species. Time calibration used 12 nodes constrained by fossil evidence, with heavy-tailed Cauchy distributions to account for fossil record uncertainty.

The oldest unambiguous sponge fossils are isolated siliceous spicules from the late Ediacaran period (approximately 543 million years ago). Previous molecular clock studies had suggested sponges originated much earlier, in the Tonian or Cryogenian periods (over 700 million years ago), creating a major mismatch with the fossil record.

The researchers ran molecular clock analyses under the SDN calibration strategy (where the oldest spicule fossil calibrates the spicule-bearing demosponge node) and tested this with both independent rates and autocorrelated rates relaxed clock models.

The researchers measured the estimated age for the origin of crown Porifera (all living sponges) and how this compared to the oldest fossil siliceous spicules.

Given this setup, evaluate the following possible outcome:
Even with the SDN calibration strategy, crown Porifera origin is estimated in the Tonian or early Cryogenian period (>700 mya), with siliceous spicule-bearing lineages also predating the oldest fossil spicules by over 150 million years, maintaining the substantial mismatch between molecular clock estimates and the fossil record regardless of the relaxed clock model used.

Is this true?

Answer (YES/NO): NO